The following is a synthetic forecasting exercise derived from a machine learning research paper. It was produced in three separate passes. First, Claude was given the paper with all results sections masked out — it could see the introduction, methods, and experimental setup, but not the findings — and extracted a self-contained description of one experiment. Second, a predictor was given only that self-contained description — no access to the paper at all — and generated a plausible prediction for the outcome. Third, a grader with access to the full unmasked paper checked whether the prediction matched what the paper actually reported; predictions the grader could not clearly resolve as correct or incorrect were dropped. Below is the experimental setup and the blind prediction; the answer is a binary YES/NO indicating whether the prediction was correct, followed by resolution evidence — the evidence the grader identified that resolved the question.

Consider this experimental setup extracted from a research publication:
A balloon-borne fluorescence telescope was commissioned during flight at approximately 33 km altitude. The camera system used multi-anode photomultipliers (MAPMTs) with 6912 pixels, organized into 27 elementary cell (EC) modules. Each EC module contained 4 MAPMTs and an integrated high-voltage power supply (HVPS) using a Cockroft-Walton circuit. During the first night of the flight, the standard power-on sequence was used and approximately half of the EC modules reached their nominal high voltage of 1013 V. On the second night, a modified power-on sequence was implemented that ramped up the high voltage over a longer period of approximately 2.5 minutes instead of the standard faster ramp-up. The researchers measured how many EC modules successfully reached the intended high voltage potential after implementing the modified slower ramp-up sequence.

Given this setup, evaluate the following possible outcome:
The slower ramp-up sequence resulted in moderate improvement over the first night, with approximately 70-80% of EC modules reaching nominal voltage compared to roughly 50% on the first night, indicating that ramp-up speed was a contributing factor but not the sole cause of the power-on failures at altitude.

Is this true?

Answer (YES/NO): NO